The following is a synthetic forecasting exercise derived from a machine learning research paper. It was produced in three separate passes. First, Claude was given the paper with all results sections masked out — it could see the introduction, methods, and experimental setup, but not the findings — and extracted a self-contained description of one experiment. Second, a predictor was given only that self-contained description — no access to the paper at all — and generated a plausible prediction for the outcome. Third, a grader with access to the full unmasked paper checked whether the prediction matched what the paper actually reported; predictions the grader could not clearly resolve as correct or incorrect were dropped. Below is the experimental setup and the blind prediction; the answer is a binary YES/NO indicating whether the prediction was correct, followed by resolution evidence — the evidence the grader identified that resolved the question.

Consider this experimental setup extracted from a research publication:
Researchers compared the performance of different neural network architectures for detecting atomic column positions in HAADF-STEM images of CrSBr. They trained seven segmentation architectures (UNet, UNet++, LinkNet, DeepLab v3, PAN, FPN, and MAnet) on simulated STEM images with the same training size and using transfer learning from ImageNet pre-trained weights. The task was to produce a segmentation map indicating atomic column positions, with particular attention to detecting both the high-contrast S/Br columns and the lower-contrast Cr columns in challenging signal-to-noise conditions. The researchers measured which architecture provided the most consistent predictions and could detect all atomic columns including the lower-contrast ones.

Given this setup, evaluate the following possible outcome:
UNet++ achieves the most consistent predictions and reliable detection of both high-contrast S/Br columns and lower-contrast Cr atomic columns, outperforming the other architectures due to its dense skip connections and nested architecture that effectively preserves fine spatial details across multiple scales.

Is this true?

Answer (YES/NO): YES